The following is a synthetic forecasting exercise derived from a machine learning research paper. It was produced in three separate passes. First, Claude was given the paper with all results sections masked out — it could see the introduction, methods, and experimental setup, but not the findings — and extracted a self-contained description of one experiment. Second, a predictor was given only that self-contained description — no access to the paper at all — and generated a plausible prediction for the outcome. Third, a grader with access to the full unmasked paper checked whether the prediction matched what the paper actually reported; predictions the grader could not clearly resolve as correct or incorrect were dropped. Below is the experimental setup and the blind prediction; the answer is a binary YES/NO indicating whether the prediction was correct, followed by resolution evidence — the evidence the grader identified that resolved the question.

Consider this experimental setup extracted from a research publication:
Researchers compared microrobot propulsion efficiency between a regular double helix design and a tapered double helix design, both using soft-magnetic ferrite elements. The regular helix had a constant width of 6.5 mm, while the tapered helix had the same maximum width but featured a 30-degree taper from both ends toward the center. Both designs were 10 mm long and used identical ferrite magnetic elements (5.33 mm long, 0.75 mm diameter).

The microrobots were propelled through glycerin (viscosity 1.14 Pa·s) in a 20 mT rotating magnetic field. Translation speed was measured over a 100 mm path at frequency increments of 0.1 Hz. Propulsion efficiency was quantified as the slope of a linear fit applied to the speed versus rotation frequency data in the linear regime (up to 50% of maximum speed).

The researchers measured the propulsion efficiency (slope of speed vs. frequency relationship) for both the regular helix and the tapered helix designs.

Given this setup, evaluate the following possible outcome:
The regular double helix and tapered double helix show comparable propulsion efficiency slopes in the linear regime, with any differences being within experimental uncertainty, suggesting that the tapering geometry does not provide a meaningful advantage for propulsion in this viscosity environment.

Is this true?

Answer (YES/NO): NO